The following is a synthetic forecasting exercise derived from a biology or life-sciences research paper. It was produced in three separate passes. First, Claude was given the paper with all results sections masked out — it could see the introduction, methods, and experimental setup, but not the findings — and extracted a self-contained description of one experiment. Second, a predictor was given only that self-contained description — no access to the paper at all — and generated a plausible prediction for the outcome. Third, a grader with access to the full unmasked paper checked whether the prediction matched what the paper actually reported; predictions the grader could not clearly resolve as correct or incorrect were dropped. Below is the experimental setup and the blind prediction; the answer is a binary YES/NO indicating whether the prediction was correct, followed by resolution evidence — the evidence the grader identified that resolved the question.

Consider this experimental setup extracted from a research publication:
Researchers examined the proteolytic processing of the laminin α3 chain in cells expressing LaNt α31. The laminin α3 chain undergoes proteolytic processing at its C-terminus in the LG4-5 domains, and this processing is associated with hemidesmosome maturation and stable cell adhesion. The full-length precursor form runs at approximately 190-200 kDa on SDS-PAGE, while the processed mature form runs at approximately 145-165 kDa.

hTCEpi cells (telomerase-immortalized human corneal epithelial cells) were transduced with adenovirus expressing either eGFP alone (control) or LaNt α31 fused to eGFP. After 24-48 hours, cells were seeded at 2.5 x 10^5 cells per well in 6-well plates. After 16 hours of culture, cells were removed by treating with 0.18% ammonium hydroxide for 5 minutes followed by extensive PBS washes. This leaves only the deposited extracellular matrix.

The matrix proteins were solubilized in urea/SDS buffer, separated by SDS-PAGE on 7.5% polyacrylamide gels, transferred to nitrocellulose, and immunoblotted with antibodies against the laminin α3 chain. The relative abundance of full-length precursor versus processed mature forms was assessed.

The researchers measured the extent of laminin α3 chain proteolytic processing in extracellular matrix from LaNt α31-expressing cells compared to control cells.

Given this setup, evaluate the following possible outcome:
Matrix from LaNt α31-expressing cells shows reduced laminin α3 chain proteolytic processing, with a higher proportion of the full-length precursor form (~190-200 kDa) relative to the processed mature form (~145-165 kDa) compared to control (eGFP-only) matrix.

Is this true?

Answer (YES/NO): NO